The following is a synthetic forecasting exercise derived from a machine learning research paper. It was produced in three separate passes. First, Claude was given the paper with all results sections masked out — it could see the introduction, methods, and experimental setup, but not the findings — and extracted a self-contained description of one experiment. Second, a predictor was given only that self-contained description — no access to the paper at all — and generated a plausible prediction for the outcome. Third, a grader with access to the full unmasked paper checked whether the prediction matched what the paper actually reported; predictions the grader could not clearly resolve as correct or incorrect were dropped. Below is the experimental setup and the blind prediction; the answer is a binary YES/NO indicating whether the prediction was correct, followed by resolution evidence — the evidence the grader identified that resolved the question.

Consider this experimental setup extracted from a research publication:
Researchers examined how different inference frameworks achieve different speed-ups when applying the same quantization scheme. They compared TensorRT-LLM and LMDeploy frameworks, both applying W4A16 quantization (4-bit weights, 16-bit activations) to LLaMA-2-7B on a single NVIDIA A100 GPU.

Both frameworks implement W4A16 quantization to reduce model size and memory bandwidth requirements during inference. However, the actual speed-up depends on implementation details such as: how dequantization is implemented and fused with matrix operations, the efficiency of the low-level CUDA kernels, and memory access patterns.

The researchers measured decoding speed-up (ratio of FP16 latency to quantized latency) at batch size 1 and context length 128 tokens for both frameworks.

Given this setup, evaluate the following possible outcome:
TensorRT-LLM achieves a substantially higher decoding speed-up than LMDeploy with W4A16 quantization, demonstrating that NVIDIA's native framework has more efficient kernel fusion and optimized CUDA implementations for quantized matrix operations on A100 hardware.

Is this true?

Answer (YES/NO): NO